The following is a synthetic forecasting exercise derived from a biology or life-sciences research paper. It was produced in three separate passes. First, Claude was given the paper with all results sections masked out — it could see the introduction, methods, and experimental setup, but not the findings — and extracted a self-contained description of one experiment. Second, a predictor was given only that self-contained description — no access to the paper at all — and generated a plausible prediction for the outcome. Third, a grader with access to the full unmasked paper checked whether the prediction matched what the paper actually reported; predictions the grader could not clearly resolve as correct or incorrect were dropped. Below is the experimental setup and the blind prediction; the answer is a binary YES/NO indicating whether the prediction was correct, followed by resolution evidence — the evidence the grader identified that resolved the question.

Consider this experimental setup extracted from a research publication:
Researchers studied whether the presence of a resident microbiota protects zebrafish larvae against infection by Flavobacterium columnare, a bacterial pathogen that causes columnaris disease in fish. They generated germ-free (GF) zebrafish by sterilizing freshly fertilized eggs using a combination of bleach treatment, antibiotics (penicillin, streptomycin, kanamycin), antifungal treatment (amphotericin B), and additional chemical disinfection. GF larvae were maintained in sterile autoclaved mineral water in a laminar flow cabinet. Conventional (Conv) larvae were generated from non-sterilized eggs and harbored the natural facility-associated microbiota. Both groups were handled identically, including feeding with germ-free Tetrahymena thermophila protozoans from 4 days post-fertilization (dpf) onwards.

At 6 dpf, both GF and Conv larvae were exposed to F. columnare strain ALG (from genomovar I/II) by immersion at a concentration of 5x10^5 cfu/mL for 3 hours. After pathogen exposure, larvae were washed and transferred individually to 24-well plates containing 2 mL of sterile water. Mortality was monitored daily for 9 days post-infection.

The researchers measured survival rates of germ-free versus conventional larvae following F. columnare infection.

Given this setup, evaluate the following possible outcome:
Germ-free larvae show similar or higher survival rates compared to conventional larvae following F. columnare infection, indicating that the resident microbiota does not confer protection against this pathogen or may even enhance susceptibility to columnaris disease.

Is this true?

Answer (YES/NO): NO